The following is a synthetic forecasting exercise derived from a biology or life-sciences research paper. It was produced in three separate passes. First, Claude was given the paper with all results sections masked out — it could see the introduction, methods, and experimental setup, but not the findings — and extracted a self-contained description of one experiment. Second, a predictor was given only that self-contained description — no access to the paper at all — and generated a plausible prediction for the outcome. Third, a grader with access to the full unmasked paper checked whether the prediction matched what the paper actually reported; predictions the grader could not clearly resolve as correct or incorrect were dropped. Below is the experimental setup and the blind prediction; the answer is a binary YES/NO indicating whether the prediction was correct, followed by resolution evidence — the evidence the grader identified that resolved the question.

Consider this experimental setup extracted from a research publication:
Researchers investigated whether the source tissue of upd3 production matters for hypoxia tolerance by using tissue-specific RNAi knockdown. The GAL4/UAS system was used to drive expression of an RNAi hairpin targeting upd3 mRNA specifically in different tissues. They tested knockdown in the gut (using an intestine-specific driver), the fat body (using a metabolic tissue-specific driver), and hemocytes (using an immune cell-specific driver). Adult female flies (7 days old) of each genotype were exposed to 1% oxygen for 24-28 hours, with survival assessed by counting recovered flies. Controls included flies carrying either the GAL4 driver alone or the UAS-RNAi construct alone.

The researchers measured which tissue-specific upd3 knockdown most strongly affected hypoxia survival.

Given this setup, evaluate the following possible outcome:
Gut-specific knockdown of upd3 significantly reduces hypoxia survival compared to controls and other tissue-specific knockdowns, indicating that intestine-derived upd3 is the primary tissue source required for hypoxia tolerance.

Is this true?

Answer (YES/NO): NO